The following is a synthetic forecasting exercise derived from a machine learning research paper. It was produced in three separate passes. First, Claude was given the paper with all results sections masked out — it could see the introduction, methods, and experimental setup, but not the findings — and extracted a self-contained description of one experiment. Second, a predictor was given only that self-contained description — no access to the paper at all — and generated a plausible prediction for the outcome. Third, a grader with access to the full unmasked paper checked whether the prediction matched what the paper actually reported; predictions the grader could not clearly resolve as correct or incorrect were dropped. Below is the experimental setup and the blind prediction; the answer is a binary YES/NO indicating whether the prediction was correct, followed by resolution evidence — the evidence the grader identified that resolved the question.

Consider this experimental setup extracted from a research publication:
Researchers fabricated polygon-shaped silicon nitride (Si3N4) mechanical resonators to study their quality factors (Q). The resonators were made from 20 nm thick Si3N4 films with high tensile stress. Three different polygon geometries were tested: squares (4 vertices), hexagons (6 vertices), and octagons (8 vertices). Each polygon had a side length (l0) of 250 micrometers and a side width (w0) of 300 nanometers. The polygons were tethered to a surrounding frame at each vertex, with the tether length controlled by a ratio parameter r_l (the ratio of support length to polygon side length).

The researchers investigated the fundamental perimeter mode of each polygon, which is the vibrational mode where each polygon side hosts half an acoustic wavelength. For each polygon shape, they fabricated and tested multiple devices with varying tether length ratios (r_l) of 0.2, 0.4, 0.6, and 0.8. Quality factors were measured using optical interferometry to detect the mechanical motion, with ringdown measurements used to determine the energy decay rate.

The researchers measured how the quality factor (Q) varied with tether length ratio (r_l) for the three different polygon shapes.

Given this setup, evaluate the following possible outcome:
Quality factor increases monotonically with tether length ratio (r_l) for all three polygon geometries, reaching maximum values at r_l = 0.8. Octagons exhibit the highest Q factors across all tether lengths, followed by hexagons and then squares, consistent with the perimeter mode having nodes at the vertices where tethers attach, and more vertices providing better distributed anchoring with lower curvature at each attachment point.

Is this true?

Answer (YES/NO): NO